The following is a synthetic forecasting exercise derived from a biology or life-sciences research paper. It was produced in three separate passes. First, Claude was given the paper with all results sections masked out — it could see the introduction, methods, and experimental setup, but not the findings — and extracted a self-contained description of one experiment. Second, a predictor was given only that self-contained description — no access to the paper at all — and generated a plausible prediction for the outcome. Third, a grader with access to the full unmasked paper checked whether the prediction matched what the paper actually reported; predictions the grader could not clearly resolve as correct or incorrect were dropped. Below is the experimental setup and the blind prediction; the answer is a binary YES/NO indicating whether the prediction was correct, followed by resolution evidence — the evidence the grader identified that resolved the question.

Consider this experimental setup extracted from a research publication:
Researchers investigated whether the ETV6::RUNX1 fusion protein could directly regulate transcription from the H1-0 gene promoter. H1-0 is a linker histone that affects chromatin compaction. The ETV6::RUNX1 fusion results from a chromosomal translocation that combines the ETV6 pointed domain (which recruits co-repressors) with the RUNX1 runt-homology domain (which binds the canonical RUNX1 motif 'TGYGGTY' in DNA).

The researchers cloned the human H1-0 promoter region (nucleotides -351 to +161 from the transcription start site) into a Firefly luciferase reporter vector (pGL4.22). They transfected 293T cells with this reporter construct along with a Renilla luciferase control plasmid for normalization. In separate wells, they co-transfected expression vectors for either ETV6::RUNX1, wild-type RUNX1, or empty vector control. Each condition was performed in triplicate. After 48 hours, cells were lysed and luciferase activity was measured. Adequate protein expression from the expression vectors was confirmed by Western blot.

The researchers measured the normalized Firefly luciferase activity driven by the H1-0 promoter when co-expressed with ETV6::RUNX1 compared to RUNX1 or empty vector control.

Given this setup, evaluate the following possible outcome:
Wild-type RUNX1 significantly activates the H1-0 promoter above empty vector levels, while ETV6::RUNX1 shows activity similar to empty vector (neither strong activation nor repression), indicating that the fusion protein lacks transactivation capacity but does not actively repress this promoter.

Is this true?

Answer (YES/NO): NO